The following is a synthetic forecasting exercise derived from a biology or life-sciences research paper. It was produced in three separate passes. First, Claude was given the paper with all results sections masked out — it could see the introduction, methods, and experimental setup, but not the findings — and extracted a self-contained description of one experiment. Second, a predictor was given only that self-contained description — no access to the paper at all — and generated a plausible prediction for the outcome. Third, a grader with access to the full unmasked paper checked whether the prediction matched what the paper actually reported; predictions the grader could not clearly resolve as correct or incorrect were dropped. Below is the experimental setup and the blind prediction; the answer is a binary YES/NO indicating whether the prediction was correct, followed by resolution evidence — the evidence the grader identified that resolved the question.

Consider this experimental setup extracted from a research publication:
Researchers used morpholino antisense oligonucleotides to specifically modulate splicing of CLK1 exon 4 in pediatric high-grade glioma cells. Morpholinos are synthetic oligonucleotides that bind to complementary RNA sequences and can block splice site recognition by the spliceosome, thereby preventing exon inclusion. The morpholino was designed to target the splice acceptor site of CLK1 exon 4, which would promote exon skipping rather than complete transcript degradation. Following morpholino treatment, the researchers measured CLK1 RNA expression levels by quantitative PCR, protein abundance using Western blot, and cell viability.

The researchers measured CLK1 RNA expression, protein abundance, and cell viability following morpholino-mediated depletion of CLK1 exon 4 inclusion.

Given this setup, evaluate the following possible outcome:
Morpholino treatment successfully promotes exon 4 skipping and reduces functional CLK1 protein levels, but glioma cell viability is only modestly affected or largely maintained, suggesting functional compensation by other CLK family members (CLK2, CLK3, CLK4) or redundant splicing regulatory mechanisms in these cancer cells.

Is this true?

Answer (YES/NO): NO